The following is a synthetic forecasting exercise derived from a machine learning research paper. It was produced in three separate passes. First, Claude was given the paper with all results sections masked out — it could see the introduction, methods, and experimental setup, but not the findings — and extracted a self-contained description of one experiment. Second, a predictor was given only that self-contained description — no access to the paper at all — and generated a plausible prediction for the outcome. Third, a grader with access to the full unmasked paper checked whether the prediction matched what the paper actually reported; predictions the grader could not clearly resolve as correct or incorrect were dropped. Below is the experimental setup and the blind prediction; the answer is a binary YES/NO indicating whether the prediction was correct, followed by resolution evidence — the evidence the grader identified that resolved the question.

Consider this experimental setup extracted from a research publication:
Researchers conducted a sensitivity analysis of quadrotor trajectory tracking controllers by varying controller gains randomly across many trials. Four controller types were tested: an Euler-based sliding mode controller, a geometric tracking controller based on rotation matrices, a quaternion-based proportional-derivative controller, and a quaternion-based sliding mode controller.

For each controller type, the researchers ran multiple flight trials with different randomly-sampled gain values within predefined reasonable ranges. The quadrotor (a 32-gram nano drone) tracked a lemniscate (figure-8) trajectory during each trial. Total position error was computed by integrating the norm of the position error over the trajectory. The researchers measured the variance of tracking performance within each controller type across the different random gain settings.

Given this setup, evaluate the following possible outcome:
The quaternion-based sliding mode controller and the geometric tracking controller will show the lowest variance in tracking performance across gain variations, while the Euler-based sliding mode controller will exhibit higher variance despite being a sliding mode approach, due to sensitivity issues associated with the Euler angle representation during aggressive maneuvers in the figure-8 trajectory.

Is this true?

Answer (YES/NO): NO